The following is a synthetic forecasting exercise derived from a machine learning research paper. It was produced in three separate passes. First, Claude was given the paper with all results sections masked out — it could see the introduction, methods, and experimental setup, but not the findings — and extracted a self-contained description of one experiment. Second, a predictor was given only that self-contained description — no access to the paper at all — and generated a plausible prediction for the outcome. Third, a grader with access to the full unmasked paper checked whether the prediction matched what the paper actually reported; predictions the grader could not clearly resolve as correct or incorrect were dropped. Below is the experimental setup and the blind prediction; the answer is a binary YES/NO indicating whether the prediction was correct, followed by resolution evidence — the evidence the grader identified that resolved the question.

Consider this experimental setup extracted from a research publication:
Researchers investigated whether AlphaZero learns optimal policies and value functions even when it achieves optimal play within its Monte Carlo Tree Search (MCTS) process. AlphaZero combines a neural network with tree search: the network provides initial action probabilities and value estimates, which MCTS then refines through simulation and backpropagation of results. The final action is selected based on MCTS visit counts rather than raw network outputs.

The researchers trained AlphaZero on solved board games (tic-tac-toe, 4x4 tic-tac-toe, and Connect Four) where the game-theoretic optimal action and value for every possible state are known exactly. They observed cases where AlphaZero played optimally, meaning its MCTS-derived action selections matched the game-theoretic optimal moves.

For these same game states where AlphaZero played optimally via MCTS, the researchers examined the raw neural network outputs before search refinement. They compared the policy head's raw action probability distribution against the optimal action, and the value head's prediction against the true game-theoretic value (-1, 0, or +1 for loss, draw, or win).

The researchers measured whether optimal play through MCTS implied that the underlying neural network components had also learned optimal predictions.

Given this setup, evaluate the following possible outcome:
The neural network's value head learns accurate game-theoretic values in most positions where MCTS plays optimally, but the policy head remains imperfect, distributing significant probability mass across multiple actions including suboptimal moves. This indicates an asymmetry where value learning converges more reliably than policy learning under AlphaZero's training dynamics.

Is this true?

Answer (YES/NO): NO